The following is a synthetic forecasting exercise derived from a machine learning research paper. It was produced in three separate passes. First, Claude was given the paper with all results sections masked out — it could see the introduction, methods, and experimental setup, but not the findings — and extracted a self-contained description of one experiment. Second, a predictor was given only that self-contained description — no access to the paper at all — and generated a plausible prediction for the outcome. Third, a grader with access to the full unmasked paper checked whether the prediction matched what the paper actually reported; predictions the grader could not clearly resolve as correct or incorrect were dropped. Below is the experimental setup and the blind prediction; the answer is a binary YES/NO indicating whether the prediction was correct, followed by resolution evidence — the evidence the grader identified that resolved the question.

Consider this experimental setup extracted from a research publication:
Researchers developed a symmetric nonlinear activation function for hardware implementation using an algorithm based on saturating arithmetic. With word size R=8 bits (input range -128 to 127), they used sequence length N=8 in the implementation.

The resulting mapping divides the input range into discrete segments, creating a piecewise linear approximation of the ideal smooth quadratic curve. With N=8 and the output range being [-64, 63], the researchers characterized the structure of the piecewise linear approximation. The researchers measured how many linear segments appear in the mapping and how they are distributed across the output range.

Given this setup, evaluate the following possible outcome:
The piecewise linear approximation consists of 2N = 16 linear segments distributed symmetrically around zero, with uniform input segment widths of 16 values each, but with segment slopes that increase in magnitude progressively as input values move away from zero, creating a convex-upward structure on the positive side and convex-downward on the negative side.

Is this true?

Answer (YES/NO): NO